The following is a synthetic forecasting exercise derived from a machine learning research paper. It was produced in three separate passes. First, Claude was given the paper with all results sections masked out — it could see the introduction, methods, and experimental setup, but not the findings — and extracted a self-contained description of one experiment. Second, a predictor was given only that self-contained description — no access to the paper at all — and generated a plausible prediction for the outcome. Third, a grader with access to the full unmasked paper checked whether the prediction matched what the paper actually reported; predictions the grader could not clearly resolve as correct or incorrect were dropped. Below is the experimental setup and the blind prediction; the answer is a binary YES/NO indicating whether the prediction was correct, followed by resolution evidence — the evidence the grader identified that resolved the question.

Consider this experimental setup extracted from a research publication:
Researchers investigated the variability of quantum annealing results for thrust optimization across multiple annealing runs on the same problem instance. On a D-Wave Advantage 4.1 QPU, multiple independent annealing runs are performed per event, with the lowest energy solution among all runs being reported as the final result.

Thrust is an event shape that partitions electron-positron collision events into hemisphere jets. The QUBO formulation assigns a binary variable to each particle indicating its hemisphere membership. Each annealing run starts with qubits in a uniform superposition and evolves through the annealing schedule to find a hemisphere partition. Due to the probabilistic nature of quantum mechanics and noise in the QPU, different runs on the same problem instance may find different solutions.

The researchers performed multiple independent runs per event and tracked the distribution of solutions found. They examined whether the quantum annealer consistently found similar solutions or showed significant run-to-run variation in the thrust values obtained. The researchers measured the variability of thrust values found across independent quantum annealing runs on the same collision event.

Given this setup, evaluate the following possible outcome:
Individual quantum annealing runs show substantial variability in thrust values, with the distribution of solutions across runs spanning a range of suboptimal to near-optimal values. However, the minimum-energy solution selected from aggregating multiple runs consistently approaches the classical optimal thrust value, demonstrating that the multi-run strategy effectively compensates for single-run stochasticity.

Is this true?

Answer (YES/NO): NO